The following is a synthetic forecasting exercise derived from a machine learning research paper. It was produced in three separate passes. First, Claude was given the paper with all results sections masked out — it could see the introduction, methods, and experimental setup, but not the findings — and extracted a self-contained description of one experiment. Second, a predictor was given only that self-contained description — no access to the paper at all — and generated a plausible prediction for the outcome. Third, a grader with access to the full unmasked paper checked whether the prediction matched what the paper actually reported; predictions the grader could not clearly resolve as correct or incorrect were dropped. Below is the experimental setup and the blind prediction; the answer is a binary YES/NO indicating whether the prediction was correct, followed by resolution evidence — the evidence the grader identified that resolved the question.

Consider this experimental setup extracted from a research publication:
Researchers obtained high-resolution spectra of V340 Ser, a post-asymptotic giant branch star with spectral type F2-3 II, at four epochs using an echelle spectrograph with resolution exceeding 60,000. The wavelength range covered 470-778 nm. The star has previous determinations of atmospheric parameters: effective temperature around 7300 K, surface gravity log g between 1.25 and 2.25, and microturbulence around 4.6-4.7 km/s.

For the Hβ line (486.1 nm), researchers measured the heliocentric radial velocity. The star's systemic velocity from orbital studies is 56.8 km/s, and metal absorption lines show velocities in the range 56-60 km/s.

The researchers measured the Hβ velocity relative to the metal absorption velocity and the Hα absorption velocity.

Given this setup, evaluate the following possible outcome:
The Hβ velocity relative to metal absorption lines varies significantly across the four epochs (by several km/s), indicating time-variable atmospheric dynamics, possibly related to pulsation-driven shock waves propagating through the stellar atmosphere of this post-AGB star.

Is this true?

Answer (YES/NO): NO